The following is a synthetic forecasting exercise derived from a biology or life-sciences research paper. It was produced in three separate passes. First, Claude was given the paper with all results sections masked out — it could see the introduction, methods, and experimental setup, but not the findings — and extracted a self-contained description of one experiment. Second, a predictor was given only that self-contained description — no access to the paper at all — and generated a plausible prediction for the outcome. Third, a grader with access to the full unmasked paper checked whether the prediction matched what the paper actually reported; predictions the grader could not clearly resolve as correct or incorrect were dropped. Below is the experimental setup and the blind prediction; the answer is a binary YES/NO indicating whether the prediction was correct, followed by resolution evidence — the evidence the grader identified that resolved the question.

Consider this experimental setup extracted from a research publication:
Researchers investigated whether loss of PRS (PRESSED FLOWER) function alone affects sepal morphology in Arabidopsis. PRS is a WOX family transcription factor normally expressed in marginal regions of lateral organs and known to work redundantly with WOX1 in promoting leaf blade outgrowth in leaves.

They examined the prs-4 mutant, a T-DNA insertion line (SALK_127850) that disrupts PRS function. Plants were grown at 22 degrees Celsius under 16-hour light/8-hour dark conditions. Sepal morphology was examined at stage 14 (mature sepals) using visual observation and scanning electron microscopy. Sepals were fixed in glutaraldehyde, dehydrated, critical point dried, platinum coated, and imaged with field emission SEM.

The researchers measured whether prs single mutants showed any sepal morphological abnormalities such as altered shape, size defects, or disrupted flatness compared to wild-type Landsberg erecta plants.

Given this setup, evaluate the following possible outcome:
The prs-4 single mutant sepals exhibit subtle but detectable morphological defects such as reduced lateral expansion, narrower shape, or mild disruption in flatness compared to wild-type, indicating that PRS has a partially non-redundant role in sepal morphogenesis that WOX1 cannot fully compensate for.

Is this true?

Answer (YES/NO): YES